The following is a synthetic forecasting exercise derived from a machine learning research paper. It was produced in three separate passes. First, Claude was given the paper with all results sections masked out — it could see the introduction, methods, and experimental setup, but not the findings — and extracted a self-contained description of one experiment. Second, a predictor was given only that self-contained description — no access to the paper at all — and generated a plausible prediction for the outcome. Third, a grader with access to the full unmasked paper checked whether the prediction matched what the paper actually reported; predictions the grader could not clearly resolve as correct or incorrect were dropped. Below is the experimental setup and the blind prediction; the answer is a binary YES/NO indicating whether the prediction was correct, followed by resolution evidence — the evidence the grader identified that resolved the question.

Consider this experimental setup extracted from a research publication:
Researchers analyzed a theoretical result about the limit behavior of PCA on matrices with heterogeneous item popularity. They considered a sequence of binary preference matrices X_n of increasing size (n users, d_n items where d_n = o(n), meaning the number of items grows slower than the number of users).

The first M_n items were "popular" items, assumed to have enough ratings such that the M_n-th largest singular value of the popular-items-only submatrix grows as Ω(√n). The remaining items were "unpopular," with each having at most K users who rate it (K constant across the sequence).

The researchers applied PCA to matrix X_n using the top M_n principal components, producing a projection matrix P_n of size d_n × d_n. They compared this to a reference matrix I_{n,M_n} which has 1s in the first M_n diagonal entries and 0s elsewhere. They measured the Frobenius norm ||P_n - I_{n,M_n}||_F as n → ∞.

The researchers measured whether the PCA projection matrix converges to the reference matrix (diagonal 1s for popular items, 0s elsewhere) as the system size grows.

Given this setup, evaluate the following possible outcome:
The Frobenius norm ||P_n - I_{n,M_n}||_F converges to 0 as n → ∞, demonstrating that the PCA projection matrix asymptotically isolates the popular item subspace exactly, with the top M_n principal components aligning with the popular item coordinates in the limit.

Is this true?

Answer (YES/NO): YES